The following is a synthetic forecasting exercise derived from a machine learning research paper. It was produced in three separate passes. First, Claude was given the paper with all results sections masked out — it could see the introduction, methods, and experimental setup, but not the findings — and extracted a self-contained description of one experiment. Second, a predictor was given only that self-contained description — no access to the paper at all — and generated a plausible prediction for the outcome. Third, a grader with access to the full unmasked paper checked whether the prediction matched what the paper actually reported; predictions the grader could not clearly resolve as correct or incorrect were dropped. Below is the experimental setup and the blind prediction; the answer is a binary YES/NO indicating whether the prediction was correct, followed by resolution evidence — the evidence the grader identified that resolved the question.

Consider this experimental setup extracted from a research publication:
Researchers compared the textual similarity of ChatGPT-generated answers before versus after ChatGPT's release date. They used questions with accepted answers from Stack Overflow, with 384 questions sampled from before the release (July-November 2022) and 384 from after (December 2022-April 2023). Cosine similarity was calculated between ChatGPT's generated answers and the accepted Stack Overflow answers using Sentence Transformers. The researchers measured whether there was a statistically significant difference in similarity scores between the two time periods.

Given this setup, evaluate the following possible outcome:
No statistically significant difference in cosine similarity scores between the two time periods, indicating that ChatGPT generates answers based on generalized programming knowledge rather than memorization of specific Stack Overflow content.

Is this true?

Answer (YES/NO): YES